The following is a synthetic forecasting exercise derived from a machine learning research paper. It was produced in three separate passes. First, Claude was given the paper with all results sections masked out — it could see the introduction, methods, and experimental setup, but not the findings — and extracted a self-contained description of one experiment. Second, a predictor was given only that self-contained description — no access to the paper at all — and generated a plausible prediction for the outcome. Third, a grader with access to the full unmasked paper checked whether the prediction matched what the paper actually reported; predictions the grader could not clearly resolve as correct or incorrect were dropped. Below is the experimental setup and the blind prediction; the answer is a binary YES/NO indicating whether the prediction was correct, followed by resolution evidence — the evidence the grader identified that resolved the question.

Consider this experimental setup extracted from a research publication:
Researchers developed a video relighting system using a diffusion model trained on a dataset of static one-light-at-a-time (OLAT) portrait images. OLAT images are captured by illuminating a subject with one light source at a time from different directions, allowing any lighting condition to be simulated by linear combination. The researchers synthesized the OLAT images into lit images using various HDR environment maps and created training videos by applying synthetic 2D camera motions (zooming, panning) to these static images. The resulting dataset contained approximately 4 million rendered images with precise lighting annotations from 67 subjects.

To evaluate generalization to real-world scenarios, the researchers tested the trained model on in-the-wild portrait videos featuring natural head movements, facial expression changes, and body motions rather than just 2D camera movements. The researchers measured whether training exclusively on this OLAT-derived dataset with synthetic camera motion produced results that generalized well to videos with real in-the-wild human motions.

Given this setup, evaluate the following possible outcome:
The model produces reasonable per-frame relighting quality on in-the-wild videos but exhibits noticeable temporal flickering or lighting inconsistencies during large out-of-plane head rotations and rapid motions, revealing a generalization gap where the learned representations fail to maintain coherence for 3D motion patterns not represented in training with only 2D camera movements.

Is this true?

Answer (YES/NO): NO